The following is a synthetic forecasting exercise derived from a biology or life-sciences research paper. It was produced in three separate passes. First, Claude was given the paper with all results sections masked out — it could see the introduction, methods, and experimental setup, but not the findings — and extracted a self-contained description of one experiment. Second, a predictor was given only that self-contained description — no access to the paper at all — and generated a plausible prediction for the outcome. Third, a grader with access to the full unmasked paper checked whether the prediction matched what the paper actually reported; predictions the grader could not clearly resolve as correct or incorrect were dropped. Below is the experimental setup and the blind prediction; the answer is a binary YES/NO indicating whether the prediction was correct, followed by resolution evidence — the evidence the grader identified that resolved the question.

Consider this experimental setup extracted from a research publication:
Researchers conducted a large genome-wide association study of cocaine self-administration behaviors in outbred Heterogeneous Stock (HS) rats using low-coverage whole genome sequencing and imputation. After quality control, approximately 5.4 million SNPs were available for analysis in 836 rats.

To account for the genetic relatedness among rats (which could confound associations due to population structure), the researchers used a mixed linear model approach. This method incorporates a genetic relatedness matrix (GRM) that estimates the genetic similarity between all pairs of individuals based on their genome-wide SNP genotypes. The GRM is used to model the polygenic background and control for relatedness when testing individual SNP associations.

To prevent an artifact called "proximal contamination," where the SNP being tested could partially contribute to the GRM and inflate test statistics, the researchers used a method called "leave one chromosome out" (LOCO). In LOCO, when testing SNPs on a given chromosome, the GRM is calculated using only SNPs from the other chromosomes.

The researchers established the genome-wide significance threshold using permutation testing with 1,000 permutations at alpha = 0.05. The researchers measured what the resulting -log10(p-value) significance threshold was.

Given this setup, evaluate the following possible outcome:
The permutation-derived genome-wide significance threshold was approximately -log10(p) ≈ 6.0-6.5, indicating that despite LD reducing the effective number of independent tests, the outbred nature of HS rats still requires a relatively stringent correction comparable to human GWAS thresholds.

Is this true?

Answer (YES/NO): NO